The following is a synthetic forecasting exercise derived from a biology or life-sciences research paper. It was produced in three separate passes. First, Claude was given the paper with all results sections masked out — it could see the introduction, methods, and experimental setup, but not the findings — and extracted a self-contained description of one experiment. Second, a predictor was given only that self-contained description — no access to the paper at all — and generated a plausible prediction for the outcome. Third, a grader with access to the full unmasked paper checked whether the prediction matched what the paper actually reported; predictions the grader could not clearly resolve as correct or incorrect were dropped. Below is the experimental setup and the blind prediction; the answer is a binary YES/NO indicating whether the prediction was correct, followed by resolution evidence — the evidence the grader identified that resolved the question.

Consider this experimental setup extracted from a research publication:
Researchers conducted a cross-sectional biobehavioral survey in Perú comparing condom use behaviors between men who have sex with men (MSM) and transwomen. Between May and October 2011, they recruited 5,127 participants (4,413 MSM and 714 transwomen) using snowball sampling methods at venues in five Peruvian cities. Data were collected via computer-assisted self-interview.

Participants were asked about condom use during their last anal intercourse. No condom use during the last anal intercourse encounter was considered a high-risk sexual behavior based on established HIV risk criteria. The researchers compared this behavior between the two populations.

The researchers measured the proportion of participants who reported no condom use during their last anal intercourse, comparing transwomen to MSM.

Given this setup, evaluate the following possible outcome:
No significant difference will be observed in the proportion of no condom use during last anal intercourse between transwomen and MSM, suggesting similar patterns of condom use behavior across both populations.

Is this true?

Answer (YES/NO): NO